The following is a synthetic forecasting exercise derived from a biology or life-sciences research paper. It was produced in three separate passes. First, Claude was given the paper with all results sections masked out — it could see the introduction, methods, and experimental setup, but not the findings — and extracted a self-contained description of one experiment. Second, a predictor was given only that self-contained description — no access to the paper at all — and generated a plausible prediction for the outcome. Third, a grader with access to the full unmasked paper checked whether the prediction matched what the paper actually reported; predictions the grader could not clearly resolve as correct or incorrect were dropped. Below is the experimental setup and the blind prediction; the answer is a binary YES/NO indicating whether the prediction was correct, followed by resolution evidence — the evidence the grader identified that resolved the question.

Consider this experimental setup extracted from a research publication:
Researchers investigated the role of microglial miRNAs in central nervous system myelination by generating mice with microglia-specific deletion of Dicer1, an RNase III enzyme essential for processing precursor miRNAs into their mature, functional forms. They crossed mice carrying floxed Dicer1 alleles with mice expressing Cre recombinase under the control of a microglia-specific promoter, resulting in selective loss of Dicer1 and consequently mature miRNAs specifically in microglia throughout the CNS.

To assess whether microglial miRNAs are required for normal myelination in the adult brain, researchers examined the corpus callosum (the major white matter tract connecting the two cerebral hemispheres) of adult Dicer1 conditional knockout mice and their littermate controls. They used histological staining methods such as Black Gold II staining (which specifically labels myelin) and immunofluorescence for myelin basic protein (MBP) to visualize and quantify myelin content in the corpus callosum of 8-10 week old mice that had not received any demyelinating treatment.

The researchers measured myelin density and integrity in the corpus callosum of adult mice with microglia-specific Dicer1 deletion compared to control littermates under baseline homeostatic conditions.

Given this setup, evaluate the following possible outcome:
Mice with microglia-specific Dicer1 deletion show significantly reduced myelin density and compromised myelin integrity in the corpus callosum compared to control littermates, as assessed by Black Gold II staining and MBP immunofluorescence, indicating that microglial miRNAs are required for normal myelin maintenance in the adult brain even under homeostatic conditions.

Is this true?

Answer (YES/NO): NO